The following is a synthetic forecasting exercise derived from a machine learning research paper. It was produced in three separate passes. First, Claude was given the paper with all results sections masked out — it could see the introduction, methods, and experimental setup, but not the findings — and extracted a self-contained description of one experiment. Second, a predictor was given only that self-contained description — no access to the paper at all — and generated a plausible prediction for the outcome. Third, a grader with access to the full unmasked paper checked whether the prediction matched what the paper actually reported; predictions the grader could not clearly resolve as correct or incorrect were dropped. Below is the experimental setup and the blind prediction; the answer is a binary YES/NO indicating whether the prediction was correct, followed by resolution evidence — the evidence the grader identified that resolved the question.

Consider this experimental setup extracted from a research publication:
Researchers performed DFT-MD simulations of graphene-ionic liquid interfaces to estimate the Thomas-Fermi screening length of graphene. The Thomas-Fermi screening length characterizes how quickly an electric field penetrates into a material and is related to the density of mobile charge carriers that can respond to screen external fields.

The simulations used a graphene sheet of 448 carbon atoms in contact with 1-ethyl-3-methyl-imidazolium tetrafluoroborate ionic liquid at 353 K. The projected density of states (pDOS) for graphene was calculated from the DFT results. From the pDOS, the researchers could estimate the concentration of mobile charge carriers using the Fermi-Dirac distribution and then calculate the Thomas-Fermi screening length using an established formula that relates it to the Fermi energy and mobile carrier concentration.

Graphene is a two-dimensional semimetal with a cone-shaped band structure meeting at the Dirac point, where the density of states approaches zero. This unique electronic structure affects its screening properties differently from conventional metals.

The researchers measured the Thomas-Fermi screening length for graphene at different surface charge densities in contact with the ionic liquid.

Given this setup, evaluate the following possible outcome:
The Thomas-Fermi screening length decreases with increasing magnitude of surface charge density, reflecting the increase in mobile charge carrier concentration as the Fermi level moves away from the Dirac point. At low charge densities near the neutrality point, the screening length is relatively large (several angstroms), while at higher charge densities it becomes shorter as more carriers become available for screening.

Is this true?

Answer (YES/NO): YES